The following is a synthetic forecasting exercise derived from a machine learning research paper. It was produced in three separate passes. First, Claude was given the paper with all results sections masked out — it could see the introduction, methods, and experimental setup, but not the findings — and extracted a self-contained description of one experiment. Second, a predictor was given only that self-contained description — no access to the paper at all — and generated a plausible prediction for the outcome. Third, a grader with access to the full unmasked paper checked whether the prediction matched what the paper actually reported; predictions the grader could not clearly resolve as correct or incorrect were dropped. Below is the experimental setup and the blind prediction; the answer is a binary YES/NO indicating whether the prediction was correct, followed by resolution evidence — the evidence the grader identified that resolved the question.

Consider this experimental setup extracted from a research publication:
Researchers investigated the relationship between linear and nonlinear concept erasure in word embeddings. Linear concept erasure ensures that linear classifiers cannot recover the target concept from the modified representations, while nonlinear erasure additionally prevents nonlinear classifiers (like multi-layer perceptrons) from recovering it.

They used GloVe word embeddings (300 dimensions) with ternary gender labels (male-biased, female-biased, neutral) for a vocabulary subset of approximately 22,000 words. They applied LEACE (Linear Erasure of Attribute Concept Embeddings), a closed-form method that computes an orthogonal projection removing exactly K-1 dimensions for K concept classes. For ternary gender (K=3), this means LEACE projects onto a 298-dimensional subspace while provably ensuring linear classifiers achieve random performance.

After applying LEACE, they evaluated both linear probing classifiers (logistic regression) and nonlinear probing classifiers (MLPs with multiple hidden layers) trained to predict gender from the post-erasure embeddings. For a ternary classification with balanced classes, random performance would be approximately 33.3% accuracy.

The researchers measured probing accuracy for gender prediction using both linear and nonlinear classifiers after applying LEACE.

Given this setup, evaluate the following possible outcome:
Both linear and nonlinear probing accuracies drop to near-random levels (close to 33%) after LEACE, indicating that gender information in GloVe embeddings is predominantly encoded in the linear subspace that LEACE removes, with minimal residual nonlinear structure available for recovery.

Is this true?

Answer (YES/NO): NO